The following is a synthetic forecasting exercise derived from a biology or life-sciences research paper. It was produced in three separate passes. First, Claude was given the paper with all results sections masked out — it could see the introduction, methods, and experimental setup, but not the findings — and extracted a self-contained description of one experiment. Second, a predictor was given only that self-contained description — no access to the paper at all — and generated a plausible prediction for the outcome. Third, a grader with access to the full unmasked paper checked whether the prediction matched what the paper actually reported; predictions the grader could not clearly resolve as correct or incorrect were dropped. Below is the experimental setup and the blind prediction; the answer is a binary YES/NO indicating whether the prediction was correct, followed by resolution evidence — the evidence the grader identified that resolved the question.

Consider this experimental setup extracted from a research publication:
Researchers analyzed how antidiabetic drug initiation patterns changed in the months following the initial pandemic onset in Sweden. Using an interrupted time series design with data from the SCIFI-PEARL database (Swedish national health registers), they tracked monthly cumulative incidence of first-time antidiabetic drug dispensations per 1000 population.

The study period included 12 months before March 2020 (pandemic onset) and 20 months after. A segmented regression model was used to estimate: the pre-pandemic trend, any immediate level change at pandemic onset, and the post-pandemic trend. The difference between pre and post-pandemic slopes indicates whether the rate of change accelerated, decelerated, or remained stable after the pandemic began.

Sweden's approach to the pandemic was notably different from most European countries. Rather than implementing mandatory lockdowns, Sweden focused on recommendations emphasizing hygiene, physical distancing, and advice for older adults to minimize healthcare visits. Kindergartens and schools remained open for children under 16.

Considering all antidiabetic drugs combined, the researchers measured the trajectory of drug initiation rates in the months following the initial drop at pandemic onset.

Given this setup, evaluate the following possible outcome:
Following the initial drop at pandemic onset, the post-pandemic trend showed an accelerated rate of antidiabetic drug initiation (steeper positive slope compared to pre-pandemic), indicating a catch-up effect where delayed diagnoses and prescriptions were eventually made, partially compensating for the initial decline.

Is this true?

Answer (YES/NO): NO